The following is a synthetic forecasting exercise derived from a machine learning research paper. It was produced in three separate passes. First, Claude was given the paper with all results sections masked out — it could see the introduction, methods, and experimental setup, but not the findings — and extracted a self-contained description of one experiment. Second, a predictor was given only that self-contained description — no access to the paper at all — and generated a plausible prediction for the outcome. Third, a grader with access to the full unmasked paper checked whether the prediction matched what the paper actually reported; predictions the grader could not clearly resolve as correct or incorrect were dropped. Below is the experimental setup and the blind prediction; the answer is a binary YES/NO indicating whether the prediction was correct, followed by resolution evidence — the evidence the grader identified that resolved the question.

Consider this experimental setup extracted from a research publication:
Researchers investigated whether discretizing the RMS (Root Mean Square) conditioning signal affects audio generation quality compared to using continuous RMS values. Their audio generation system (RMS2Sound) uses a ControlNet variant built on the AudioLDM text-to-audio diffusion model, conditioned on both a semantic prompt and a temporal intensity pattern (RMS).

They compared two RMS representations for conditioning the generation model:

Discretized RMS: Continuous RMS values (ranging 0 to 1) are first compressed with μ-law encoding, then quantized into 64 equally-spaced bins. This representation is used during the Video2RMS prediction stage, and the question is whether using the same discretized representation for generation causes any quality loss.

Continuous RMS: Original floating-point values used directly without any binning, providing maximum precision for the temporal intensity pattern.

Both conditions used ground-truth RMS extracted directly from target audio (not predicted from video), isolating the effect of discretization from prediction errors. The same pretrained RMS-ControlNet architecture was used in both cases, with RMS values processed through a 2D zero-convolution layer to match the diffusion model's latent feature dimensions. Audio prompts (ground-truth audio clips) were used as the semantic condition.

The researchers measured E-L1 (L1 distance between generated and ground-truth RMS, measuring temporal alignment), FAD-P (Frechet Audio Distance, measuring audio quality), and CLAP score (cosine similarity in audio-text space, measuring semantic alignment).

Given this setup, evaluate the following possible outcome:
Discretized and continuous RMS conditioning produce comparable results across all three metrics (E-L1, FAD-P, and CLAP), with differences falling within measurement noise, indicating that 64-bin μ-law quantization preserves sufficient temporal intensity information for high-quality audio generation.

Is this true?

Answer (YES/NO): YES